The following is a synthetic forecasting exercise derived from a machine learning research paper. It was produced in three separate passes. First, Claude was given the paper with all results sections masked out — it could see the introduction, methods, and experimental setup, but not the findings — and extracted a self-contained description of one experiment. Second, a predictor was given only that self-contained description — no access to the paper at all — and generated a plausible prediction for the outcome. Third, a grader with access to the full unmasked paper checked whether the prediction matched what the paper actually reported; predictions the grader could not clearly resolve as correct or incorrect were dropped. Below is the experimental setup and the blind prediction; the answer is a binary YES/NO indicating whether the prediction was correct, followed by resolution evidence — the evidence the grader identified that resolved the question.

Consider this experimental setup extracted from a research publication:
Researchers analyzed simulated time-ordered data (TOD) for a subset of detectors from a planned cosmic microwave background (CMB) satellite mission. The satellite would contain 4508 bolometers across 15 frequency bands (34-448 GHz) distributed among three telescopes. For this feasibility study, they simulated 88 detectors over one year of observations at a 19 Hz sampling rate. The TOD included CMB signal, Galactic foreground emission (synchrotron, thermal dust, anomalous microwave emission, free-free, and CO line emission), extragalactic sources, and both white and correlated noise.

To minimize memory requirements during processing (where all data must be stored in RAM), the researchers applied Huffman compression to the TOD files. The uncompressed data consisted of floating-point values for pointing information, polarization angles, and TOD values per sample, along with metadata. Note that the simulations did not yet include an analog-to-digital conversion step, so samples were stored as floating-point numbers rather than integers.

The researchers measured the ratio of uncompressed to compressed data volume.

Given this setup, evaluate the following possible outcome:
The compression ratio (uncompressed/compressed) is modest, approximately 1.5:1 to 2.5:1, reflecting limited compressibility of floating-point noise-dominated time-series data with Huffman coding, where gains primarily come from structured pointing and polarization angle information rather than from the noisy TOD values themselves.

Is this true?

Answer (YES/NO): NO